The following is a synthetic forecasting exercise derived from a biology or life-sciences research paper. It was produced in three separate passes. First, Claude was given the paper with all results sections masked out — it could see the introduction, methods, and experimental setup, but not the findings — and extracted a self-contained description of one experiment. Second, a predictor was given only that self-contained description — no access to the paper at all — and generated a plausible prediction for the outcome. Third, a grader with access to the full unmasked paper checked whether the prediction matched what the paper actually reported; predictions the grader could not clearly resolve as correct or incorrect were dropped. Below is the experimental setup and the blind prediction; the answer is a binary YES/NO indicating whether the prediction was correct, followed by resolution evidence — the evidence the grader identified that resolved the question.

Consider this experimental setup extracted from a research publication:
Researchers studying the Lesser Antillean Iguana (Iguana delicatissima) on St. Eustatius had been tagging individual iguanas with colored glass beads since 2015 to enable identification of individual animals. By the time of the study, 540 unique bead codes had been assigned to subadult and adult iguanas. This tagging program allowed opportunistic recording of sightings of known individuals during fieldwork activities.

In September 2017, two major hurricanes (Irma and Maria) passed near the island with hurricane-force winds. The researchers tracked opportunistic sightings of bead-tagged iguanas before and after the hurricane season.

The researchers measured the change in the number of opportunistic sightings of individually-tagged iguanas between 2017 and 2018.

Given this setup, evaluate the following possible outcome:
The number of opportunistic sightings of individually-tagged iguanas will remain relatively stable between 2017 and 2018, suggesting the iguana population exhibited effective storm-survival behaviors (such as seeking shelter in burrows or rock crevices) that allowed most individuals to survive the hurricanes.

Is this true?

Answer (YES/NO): NO